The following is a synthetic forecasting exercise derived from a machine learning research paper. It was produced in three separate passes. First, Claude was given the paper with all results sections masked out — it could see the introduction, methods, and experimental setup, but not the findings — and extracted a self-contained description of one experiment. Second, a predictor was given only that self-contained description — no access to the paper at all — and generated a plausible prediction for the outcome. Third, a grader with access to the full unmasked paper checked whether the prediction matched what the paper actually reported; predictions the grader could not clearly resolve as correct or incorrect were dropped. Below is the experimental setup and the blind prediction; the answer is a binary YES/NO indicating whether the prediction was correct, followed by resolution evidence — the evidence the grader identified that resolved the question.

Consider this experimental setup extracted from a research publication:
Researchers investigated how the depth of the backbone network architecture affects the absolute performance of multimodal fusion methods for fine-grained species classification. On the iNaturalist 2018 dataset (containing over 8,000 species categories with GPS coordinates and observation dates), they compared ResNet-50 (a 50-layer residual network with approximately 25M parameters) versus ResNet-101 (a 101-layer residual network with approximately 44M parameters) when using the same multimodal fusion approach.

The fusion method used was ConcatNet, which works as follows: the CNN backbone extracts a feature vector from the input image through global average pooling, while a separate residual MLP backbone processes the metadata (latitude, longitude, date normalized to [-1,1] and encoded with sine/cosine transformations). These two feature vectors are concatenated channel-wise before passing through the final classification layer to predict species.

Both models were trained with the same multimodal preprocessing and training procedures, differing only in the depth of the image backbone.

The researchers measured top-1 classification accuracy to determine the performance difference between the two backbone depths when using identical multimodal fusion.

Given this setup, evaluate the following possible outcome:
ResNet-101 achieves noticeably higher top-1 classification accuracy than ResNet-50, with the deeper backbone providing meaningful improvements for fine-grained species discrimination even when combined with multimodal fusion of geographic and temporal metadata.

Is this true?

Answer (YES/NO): YES